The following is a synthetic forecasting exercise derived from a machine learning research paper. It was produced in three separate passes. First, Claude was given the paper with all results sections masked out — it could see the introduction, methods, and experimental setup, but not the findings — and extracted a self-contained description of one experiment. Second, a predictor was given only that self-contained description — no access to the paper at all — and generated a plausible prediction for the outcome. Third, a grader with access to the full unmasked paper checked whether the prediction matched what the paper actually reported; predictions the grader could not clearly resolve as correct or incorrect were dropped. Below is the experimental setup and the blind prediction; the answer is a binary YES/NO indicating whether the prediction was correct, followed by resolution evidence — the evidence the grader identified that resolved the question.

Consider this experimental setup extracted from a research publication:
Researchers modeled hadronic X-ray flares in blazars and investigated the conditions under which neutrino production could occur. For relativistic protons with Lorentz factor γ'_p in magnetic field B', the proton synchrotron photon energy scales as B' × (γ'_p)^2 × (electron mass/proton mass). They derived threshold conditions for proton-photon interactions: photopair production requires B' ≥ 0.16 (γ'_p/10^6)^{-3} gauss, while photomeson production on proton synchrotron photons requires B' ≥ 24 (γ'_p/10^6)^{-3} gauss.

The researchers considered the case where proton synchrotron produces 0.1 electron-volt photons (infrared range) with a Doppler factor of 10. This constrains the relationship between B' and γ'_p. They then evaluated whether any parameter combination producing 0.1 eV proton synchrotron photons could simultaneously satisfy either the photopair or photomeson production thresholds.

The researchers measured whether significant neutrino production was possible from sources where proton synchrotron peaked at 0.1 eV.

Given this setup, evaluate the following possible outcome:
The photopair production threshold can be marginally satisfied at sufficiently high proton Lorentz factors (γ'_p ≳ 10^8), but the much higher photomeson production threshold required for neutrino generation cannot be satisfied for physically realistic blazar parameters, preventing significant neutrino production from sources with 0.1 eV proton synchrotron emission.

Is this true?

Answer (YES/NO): NO